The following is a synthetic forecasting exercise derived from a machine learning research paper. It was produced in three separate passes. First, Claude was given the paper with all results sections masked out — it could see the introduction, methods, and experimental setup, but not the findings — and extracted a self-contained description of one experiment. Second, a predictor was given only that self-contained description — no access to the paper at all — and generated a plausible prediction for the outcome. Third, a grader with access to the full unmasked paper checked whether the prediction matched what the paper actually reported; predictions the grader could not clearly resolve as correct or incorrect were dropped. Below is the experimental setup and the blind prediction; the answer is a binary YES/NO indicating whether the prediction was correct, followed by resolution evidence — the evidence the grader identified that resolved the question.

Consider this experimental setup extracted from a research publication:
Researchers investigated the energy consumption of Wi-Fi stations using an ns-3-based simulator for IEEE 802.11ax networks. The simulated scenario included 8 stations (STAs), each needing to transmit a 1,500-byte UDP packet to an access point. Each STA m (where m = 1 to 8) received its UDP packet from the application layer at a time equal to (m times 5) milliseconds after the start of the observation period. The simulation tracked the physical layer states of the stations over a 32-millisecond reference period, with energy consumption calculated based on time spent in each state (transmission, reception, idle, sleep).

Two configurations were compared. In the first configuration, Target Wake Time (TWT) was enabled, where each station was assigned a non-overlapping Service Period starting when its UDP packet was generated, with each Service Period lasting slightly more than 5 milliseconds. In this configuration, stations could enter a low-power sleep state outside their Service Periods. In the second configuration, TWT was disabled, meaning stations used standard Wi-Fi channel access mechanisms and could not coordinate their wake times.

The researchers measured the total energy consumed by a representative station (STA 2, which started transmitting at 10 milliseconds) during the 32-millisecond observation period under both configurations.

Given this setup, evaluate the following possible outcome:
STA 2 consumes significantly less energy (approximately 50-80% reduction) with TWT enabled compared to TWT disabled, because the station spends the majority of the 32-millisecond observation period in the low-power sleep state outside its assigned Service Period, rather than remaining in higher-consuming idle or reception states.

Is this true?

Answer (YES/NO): YES